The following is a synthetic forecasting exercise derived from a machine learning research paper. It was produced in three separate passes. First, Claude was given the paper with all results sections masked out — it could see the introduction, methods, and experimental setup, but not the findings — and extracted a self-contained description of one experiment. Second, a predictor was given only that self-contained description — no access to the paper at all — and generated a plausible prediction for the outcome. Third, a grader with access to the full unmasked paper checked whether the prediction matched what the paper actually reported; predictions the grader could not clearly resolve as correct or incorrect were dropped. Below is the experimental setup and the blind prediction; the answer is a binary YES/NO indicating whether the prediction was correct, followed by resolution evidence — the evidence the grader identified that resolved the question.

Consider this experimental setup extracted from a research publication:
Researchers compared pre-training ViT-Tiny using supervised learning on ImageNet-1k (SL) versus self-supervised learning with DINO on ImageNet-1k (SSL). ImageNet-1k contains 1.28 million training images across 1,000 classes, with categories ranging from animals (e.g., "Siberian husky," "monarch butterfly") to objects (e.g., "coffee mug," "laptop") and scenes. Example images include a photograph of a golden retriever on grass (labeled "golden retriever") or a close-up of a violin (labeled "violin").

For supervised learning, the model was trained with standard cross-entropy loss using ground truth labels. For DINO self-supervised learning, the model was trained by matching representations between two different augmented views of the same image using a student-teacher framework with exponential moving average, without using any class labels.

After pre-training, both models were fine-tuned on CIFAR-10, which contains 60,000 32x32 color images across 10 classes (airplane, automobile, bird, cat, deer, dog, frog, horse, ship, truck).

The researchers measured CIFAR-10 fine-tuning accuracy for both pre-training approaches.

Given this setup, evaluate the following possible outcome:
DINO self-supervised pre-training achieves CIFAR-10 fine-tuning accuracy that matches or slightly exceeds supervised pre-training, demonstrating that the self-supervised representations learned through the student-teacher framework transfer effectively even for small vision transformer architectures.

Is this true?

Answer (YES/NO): NO